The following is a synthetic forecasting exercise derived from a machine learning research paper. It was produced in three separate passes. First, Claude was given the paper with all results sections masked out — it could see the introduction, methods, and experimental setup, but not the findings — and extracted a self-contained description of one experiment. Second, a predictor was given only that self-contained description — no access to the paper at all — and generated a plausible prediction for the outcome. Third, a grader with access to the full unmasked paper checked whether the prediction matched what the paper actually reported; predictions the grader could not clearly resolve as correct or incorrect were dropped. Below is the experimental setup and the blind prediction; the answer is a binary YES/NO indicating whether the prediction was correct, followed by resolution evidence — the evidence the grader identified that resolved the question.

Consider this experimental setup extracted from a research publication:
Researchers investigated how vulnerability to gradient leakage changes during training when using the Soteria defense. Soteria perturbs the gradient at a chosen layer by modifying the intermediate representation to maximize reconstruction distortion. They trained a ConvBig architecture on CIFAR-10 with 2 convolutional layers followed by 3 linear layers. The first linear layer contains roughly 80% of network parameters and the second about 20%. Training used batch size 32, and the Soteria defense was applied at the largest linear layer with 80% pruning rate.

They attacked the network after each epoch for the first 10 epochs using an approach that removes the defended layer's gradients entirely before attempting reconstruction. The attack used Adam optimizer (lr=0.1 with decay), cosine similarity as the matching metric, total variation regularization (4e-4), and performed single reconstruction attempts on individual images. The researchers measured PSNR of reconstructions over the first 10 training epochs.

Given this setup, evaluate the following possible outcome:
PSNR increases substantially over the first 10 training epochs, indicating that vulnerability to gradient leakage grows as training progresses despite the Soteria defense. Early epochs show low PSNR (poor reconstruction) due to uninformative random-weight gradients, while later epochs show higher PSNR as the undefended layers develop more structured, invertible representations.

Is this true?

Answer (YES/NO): NO